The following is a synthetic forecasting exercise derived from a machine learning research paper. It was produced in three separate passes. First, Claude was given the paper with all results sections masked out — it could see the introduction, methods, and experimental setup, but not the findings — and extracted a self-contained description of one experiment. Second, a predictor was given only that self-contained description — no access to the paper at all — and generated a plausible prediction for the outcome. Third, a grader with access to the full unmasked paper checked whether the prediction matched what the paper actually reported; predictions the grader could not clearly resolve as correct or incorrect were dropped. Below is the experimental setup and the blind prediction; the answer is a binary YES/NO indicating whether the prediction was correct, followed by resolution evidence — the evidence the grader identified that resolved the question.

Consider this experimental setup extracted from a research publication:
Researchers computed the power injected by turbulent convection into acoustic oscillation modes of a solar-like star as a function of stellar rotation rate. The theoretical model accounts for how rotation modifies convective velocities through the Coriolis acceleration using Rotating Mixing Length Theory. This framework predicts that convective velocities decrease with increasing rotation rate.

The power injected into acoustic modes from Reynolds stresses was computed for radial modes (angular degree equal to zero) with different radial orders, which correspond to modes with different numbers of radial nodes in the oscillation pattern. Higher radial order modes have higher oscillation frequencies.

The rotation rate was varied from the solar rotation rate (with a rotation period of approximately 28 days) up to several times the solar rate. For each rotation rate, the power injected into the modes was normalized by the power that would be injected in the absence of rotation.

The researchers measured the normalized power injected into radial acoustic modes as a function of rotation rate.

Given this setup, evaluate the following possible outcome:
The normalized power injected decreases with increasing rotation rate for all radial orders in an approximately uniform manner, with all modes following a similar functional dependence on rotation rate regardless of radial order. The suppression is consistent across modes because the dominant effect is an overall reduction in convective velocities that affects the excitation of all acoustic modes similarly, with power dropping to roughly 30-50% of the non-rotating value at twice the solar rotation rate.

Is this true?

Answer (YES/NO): NO